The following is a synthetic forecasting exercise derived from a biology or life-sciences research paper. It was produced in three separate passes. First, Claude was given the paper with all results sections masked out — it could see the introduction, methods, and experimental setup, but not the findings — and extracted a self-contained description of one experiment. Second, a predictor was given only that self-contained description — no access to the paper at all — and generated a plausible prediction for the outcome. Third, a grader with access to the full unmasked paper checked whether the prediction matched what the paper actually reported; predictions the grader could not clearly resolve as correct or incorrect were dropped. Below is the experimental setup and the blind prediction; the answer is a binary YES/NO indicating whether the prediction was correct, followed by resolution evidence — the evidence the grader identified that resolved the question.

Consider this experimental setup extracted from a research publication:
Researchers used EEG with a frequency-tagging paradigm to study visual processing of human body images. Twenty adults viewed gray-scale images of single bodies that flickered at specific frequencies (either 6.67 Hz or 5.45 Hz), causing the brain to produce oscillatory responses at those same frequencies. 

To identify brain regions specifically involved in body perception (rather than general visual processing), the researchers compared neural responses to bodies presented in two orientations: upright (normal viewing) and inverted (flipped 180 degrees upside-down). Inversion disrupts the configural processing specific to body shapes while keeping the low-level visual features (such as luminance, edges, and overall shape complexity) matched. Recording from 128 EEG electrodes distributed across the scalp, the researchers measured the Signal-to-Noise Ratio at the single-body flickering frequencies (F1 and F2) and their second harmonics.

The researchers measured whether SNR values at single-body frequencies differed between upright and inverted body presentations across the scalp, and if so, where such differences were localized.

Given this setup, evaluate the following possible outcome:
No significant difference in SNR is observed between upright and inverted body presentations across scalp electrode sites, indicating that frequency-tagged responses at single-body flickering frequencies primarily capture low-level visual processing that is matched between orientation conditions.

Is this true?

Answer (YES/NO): NO